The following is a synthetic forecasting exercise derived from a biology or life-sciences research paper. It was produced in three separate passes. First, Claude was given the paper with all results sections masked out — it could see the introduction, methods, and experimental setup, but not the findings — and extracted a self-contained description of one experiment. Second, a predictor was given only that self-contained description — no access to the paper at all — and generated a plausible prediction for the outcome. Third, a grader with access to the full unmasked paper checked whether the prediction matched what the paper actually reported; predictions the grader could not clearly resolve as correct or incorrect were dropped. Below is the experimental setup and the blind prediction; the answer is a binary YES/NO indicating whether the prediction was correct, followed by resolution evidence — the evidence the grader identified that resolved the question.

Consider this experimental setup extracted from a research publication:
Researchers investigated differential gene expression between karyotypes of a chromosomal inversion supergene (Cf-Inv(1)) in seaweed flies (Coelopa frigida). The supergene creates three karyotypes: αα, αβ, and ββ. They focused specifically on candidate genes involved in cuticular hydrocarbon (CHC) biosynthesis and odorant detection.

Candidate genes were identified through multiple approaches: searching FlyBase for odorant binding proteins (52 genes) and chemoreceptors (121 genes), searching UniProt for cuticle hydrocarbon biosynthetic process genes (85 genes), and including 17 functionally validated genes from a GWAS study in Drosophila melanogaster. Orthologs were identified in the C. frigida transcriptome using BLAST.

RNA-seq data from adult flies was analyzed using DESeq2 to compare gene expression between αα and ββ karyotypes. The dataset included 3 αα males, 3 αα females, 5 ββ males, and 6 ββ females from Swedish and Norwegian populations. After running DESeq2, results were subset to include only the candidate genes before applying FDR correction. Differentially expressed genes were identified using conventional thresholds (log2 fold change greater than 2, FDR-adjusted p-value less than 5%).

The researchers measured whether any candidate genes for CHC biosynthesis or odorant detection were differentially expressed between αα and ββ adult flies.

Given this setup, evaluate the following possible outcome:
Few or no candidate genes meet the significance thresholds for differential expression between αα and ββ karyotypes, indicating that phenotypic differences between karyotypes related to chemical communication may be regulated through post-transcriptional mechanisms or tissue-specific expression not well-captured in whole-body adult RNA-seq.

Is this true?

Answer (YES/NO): NO